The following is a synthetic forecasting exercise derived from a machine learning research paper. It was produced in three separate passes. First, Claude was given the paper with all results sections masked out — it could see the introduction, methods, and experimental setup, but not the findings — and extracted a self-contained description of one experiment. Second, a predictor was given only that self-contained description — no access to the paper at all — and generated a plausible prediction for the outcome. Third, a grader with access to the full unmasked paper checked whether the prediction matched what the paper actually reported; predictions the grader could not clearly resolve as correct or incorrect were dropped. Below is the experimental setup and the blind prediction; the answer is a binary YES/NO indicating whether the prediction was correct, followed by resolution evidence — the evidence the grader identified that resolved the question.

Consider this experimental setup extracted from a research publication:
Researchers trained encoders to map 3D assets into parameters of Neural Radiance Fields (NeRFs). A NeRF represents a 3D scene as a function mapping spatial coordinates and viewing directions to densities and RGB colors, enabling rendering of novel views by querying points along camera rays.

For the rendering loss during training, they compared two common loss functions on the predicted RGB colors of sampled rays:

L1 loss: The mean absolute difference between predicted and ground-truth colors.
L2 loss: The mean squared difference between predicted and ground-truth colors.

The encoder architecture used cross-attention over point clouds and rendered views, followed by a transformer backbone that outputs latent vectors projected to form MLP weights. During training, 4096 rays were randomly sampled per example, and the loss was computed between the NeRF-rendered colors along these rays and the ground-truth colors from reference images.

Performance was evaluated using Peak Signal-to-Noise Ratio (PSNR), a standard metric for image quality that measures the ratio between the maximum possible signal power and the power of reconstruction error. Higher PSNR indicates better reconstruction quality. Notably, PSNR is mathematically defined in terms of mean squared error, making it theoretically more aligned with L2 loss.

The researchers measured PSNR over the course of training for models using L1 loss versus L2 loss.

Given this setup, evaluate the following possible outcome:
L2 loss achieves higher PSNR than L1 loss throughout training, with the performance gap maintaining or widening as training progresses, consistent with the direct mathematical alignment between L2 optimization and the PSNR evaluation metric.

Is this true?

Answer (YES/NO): NO